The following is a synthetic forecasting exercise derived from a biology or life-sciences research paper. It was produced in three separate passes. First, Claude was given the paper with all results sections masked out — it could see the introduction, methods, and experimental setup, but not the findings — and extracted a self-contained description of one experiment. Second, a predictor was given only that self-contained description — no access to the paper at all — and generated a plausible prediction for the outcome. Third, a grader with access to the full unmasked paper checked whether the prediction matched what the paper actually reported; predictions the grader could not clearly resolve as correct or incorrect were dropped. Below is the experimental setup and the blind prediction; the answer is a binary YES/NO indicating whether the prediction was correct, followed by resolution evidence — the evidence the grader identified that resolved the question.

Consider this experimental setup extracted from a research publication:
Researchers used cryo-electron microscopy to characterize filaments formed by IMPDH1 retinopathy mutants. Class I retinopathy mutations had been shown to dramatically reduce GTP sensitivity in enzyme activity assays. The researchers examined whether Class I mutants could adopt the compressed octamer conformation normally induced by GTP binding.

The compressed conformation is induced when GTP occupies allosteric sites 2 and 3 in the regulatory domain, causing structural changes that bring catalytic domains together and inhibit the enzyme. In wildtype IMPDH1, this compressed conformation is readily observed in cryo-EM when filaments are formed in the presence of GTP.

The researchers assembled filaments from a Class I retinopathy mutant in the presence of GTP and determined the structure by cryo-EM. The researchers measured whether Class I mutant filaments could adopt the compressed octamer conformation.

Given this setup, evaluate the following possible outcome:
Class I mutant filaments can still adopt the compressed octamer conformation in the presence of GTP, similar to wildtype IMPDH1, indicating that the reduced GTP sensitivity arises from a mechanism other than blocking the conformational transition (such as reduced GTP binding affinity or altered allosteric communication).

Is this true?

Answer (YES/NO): NO